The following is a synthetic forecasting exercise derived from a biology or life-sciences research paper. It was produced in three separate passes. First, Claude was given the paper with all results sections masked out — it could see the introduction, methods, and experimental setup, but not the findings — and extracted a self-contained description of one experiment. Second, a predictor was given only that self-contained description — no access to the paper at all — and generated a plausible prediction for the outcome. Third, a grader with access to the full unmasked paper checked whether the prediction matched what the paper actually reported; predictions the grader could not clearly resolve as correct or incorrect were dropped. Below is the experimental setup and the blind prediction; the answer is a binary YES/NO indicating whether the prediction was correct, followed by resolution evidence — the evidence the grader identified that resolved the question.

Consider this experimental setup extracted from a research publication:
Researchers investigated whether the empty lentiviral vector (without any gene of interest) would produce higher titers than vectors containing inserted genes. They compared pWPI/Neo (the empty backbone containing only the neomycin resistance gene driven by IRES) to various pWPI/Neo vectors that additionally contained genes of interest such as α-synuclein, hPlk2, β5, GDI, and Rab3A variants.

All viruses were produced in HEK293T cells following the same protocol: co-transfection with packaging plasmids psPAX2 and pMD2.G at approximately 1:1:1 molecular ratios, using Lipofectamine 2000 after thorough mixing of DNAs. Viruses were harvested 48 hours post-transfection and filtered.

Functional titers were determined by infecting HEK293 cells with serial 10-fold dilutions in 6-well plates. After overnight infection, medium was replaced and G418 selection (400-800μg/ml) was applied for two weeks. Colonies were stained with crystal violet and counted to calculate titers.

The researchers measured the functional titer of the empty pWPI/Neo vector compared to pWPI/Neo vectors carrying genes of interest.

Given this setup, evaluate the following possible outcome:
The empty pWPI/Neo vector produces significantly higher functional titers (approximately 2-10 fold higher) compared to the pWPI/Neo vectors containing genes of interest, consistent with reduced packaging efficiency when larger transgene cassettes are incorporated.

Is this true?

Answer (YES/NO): NO